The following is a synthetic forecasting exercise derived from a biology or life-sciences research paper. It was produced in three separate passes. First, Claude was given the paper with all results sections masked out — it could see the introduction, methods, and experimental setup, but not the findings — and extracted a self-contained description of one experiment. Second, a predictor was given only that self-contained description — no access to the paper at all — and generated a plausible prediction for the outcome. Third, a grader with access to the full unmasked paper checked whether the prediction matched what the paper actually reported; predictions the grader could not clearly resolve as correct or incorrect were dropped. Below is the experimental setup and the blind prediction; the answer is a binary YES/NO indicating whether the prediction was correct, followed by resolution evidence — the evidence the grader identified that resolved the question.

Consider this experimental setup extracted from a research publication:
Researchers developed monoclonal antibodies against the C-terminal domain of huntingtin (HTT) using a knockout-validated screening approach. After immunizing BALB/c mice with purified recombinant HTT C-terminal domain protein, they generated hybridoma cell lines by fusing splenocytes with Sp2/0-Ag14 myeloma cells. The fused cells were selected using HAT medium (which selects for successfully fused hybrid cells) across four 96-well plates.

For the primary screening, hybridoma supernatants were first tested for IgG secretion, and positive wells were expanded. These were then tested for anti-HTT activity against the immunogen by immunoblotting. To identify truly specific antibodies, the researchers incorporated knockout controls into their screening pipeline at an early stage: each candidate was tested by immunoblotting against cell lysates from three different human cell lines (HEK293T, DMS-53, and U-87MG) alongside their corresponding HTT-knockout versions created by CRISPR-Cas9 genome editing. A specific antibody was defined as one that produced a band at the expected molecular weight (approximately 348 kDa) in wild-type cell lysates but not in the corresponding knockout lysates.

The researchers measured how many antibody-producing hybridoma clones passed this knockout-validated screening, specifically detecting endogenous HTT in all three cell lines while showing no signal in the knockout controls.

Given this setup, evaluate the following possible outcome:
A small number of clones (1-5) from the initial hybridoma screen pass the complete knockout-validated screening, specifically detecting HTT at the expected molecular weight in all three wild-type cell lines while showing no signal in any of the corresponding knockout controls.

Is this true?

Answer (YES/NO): YES